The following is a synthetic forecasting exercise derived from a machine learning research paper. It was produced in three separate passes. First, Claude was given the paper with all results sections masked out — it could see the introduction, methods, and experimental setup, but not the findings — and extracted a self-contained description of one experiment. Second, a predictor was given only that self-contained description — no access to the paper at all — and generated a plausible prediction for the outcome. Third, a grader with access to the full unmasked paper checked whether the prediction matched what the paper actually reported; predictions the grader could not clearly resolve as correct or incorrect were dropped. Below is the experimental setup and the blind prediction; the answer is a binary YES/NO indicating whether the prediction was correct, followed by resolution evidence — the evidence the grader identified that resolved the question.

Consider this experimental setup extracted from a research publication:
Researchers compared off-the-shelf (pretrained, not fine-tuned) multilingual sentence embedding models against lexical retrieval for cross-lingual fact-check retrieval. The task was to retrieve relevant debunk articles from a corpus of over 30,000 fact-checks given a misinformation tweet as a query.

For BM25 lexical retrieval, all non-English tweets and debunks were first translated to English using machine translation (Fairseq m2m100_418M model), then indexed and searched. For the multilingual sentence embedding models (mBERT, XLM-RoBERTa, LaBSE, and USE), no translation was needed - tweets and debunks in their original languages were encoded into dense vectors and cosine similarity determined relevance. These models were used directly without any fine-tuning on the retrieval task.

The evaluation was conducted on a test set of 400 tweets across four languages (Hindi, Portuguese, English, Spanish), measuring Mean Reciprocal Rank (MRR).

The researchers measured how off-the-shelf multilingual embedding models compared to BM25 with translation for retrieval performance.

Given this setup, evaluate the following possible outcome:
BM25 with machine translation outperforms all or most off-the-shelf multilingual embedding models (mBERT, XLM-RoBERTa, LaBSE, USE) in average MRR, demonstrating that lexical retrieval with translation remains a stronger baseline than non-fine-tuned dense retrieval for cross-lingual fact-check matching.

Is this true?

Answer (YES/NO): YES